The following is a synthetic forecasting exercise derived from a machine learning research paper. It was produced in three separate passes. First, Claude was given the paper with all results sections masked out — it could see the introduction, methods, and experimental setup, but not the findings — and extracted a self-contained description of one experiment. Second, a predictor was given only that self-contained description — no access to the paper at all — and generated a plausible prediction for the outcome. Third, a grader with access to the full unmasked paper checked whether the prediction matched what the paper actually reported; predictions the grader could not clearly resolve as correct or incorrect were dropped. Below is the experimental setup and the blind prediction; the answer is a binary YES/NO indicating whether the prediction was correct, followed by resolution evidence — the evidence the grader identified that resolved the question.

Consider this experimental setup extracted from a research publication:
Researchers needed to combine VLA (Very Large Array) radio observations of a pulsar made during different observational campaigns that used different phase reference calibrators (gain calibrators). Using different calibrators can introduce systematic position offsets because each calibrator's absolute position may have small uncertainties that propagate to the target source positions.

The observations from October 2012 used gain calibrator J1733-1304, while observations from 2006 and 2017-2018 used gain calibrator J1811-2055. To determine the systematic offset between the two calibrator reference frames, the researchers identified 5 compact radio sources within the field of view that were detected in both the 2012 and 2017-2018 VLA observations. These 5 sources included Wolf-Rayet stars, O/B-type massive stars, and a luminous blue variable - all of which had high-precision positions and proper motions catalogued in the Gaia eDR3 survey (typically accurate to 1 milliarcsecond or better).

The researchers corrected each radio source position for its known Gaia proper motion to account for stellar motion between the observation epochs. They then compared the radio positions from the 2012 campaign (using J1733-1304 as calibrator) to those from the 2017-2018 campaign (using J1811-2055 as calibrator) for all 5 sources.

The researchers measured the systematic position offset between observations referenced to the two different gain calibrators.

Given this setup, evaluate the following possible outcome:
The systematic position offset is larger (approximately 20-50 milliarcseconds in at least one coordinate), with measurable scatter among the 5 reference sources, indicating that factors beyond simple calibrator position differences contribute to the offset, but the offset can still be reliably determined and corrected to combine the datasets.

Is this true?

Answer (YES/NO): NO